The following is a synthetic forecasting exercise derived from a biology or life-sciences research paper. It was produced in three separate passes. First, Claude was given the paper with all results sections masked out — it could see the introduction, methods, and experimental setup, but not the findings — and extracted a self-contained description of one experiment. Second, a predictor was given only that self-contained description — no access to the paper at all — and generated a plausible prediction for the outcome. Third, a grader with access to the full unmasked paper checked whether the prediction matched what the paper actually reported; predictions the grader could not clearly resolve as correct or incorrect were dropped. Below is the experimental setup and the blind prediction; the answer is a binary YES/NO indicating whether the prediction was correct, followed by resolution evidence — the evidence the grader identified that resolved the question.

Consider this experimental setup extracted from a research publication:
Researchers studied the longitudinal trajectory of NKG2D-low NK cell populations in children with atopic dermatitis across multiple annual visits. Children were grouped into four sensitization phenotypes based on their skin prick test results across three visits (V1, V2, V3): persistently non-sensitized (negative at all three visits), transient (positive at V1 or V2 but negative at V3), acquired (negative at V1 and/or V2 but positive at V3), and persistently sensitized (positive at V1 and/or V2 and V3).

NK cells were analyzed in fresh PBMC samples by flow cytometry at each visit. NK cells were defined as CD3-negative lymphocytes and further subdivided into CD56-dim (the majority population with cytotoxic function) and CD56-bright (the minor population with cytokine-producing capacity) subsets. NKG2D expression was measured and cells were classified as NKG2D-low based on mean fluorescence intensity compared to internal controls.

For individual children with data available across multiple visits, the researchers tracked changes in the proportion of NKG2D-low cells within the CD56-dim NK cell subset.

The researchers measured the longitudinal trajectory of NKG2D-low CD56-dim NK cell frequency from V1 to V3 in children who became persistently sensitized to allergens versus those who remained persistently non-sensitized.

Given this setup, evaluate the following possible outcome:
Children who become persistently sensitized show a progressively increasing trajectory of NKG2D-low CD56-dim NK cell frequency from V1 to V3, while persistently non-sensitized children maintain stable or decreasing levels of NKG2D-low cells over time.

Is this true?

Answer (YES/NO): YES